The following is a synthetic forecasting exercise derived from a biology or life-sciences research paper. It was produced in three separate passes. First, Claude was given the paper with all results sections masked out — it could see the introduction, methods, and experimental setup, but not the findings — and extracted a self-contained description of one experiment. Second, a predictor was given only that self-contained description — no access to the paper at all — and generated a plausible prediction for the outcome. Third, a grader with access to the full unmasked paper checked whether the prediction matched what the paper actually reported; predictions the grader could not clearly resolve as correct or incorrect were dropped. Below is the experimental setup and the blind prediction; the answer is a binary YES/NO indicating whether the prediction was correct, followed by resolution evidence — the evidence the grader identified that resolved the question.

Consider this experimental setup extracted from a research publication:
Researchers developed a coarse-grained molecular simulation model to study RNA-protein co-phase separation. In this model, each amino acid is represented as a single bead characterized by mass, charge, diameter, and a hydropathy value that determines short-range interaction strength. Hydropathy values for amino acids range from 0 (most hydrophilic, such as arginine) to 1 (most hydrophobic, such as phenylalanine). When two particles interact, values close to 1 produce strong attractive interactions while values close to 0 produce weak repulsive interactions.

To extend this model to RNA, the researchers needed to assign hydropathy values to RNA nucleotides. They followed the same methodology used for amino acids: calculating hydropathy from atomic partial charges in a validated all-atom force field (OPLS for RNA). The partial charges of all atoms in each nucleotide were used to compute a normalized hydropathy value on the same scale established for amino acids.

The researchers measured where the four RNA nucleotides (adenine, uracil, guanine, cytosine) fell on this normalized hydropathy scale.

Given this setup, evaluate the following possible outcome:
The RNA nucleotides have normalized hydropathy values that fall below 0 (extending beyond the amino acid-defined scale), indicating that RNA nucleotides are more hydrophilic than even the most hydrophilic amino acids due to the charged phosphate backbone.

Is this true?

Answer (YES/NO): YES